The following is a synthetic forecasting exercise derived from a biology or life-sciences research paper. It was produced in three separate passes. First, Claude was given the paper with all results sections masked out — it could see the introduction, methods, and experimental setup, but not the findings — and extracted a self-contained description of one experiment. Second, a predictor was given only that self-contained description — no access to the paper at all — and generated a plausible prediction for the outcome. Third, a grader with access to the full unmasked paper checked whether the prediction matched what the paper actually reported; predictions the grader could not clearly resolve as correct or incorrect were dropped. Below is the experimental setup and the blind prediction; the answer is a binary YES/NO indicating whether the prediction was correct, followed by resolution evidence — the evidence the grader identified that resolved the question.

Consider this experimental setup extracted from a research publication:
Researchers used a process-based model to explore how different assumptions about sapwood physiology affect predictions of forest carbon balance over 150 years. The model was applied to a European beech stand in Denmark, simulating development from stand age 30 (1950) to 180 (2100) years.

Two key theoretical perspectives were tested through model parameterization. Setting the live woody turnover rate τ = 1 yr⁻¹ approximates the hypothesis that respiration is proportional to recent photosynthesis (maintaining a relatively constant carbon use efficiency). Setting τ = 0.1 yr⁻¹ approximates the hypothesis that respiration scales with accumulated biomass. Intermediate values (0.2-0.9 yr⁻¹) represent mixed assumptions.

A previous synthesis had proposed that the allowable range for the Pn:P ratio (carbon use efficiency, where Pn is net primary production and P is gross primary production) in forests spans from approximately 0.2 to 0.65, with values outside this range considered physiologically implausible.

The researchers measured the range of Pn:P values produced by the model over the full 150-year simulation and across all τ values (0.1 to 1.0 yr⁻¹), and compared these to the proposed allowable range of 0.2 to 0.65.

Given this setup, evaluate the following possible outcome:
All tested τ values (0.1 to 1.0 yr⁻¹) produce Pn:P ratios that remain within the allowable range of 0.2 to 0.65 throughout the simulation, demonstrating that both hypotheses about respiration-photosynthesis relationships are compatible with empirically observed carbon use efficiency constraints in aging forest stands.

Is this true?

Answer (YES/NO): NO